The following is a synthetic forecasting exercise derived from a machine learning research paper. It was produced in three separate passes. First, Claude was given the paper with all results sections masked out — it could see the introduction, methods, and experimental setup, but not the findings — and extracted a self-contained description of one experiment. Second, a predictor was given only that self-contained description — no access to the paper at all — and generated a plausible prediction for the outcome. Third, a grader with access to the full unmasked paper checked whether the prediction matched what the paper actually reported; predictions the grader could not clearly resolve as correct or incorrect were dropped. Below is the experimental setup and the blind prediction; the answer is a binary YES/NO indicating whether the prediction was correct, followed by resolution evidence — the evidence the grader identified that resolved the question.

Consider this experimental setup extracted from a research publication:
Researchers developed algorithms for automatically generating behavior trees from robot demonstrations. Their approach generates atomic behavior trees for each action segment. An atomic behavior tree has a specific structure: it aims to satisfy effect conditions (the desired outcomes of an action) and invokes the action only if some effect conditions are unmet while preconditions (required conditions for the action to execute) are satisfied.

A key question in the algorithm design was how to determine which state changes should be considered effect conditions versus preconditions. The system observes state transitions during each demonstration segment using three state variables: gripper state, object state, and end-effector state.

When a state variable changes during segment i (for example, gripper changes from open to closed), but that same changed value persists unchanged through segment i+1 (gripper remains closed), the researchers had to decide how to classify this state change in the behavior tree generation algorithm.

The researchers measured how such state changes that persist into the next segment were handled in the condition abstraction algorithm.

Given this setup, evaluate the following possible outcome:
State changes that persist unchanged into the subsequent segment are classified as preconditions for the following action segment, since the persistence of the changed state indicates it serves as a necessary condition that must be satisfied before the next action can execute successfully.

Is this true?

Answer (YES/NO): YES